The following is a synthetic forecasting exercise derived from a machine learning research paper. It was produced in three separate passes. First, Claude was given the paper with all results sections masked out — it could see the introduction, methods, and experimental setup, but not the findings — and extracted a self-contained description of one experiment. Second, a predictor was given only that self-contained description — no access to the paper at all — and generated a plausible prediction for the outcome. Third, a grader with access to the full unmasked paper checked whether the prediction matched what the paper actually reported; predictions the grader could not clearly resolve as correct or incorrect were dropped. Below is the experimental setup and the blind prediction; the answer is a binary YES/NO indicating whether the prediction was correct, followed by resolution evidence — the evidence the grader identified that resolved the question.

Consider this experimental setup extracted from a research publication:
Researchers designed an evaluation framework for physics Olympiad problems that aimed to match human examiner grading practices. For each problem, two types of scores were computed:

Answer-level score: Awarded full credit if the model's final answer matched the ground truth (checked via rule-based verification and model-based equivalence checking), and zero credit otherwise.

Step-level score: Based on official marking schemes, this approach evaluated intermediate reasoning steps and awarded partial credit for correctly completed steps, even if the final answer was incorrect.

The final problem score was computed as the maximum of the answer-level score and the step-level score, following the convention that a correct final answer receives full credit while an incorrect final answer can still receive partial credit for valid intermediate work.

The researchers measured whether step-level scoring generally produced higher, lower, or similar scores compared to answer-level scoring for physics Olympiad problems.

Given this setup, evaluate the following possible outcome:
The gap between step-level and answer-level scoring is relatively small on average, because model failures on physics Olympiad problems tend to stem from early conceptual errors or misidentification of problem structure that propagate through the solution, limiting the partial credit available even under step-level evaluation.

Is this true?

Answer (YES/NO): NO